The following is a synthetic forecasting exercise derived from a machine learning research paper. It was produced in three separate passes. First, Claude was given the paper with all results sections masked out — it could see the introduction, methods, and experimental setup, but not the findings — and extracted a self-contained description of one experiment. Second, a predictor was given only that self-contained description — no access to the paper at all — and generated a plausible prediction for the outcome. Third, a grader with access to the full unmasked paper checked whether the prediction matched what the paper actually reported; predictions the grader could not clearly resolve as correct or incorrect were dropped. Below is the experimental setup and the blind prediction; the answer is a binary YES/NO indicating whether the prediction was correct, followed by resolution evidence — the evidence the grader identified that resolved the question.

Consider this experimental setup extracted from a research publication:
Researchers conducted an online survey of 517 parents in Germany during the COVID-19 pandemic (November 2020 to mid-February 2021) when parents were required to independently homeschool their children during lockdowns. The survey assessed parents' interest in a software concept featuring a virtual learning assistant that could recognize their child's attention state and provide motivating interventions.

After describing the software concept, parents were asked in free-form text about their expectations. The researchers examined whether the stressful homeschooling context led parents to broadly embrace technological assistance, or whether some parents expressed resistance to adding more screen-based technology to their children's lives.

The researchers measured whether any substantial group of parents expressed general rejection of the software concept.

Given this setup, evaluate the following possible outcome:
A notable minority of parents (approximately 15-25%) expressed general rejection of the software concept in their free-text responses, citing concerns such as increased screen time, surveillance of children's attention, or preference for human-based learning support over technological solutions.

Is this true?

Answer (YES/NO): YES